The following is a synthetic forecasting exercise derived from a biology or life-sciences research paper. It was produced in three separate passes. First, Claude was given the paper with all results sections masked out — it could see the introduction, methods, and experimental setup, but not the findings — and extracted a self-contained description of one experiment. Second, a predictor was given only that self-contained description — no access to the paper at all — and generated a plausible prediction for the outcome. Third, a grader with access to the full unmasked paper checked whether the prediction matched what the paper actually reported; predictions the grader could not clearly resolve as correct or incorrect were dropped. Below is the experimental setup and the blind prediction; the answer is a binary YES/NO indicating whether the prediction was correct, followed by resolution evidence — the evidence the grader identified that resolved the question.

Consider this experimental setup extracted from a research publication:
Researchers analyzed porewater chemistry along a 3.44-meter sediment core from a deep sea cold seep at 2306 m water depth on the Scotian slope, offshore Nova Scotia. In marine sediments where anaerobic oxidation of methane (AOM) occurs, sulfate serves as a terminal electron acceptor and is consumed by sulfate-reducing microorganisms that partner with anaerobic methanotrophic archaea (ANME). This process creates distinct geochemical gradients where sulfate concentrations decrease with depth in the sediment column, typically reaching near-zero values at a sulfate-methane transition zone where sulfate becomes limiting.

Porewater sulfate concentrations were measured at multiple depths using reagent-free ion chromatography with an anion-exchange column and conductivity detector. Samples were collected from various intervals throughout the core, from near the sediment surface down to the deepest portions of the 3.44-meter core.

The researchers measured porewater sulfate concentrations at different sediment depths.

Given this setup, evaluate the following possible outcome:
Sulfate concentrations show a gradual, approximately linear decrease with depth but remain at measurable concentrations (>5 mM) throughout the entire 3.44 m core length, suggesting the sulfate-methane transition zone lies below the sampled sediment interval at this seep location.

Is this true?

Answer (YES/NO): NO